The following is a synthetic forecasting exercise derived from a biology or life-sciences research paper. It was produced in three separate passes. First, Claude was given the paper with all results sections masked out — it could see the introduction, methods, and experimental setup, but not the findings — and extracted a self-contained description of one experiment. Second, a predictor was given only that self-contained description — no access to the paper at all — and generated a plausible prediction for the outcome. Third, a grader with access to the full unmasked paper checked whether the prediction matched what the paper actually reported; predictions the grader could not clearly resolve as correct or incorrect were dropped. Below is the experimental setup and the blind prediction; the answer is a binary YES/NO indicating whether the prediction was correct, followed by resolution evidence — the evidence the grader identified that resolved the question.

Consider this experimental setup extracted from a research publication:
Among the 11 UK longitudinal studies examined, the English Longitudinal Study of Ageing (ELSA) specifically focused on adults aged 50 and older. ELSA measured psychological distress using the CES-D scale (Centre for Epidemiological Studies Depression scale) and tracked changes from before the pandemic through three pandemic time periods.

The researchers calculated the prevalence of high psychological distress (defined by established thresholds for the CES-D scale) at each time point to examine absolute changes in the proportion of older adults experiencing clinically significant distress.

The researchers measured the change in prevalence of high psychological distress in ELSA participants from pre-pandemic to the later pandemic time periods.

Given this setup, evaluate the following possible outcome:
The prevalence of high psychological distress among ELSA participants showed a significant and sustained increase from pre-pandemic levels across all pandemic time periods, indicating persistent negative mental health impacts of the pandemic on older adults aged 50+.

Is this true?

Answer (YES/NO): YES